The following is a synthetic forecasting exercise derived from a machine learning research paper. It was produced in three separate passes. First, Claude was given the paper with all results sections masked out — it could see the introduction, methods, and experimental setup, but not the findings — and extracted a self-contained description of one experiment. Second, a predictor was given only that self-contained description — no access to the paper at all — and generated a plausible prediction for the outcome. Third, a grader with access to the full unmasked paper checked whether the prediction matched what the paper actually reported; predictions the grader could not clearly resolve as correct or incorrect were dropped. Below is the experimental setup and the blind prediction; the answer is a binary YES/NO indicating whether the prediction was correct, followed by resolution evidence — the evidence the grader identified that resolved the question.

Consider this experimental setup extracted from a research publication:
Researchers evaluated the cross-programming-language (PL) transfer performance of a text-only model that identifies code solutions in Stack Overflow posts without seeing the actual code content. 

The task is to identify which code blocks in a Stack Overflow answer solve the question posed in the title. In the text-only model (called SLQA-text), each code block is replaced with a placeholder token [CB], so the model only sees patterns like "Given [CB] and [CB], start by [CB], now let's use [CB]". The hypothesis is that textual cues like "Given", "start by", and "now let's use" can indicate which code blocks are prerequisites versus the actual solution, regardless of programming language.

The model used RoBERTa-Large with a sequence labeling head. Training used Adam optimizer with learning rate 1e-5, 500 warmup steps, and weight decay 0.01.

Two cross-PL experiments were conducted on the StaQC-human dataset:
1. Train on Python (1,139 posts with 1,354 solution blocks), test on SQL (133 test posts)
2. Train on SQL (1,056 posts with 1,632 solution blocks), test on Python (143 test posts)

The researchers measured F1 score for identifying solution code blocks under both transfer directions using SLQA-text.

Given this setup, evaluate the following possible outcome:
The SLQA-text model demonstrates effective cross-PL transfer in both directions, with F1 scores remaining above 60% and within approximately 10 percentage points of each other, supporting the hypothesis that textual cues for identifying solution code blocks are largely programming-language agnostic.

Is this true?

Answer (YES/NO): YES